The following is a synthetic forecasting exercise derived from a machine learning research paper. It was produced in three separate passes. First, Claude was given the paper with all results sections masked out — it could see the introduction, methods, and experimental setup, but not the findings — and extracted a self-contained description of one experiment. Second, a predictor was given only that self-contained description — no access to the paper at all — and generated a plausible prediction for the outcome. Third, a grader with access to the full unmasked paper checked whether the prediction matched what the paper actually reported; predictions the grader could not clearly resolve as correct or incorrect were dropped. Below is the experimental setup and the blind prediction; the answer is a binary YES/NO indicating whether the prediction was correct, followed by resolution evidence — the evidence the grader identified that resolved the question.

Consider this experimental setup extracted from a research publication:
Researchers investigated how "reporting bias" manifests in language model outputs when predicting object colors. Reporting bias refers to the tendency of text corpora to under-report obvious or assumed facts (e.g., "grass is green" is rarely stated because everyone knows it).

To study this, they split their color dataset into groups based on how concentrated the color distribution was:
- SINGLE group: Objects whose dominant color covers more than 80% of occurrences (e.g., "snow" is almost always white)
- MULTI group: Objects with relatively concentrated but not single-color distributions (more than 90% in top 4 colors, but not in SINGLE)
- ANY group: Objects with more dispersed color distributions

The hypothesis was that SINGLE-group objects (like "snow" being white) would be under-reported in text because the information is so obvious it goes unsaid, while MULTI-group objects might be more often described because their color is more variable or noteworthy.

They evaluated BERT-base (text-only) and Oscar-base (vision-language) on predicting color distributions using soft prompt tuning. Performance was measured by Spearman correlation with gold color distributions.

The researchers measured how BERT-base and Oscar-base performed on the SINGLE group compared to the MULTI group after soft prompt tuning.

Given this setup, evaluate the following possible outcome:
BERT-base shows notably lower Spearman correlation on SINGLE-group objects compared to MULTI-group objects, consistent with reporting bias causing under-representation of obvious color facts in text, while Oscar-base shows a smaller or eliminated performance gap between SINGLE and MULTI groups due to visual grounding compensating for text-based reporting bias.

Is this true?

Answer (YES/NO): NO